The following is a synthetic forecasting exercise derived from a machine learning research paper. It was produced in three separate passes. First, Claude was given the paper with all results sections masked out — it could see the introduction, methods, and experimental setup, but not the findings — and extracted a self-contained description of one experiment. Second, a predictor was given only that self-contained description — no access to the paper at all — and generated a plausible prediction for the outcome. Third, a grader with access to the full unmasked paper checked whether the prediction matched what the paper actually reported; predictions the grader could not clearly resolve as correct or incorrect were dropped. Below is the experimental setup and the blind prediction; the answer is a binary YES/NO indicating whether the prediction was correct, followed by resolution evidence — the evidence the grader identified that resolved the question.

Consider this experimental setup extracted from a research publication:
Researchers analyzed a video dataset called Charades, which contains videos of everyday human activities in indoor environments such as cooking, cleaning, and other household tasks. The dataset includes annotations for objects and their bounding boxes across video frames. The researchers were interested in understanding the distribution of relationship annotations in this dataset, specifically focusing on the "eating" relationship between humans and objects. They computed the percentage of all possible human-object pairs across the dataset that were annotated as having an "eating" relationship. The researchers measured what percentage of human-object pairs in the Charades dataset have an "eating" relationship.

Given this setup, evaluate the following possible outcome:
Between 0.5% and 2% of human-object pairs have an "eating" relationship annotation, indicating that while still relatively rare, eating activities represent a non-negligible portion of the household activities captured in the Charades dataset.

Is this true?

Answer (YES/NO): YES